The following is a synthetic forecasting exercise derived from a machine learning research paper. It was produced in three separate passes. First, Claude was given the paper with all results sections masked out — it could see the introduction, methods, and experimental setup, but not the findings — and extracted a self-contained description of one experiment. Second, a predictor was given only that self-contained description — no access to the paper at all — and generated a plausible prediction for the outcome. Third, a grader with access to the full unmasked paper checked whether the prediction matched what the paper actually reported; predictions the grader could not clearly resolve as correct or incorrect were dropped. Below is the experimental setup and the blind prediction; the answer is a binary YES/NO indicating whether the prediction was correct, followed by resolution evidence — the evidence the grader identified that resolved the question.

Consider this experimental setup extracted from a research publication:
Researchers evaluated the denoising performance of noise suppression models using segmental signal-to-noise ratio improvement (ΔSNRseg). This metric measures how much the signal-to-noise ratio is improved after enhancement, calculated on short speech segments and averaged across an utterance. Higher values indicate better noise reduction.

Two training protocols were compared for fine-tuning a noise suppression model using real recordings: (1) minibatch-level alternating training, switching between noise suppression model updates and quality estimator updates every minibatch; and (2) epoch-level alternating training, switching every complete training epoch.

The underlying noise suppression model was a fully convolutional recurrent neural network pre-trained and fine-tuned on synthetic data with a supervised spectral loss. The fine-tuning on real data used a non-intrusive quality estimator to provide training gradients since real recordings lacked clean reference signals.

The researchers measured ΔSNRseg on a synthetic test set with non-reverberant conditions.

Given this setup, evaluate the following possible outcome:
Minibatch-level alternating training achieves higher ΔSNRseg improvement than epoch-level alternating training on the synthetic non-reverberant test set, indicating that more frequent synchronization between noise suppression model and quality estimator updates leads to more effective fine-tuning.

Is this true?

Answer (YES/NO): NO